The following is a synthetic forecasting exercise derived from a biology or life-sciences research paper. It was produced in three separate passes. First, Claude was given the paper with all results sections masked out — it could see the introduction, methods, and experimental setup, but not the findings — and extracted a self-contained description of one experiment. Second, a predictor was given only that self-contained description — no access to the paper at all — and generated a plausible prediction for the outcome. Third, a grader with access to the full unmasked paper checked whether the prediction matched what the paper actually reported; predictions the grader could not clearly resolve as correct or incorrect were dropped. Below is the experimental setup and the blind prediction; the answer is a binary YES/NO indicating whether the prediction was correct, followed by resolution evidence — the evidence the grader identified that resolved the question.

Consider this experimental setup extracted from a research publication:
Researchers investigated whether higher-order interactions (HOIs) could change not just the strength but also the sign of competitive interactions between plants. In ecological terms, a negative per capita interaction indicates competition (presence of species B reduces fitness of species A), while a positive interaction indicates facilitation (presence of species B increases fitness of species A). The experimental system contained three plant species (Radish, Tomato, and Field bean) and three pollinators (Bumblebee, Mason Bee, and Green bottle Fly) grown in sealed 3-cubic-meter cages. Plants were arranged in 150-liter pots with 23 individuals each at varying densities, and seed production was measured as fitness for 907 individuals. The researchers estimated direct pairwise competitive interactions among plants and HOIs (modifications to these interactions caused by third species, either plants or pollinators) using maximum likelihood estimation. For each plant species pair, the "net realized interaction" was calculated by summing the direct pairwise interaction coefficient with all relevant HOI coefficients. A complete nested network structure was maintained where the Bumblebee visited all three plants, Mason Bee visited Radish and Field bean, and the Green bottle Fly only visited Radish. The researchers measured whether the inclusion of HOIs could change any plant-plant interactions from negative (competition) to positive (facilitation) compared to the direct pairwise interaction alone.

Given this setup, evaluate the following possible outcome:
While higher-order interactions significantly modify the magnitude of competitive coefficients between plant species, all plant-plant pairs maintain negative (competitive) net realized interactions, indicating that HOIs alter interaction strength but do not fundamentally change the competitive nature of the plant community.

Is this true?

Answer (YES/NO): NO